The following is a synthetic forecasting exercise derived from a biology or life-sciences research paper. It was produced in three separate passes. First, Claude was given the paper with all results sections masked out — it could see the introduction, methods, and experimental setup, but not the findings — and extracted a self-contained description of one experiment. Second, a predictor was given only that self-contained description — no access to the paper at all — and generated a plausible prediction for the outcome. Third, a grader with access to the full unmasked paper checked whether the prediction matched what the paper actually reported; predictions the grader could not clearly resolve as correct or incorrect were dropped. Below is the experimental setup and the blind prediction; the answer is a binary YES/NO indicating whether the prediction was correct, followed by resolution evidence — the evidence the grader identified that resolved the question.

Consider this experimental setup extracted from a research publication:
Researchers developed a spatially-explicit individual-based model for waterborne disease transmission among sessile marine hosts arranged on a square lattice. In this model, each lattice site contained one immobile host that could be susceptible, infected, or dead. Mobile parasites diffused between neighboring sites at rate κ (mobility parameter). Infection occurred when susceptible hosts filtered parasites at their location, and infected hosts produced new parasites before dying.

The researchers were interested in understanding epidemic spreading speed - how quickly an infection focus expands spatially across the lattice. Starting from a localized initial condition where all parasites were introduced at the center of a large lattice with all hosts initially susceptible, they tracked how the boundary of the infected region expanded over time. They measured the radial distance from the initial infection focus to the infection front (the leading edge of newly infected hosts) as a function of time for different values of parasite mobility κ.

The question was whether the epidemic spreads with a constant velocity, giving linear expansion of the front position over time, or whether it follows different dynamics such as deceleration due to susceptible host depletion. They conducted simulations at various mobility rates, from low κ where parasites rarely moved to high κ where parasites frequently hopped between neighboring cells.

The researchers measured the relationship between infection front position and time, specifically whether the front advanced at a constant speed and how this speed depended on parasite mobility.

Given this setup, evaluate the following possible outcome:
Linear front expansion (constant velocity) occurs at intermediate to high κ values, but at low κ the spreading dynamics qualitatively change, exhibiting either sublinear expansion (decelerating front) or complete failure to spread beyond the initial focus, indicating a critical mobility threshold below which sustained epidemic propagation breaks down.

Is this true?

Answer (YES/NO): NO